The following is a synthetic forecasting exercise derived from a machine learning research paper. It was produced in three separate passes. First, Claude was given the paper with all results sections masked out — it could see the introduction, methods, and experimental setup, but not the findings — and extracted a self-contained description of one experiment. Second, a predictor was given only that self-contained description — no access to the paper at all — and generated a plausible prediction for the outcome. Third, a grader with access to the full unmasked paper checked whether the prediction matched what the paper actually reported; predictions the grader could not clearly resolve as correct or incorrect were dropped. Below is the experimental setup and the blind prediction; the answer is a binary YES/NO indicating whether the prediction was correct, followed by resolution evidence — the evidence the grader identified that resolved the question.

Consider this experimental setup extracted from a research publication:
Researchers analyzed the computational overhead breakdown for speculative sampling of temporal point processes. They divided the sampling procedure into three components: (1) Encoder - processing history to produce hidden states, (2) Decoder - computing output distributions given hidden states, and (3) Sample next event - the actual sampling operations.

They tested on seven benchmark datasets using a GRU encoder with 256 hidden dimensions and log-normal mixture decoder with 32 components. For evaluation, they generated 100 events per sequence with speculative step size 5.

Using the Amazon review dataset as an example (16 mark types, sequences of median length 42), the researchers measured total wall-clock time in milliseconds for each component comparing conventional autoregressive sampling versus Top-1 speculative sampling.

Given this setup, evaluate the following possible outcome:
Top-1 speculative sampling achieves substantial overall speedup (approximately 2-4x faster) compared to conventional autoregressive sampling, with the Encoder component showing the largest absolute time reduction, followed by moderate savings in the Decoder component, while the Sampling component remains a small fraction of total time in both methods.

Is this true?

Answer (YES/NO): NO